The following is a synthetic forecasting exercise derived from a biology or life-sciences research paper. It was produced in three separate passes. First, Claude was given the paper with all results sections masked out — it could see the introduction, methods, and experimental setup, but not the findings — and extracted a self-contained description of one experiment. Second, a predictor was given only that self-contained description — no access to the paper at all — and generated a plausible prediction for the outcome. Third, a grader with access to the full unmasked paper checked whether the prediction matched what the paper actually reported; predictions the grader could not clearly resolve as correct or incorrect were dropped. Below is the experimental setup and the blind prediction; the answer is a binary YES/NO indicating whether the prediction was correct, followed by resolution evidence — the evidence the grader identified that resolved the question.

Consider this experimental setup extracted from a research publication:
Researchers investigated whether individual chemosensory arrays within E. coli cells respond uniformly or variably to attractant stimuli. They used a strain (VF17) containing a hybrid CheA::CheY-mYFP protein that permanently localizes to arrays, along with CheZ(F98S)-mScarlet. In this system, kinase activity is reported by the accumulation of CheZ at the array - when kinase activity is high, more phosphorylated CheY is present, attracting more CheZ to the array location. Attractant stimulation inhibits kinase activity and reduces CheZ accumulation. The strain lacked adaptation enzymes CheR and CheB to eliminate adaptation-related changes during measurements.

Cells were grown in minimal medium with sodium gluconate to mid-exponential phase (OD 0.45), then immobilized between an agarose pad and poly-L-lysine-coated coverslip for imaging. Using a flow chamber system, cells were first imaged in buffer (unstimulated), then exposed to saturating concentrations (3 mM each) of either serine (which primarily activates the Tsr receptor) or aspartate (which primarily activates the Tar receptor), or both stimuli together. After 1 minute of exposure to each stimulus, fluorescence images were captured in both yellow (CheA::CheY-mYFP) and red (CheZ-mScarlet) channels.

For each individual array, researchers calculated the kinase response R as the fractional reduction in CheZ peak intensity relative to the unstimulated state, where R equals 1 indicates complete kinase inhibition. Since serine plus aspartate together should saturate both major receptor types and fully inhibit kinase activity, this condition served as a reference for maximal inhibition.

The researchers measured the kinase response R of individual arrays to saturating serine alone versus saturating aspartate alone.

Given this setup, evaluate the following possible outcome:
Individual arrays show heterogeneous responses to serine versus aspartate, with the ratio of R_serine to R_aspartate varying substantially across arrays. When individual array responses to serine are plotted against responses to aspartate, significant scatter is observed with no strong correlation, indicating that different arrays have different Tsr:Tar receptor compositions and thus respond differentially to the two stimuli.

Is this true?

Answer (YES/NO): YES